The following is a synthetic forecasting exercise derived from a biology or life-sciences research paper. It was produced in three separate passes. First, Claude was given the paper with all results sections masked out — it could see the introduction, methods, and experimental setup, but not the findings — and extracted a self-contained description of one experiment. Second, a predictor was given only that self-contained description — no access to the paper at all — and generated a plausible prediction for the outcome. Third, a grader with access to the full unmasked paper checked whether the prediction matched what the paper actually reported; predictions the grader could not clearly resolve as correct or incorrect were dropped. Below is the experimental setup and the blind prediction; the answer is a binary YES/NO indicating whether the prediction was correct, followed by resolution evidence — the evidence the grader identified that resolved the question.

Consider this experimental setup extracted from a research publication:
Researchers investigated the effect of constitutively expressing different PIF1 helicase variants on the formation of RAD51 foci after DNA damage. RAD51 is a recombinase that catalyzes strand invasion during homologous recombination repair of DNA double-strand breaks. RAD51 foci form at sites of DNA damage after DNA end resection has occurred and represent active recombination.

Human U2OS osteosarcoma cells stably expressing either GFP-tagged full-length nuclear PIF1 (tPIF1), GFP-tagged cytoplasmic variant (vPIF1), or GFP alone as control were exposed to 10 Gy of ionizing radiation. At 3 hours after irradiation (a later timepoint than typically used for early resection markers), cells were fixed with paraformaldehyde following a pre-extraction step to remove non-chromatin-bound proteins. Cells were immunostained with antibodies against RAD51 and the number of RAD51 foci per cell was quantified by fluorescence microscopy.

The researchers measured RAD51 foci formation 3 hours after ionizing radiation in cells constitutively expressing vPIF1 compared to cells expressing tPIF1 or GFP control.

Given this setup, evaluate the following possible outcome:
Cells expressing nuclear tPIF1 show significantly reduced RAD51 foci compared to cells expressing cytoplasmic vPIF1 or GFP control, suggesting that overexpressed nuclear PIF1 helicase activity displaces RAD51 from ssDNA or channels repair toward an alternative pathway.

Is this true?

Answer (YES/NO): NO